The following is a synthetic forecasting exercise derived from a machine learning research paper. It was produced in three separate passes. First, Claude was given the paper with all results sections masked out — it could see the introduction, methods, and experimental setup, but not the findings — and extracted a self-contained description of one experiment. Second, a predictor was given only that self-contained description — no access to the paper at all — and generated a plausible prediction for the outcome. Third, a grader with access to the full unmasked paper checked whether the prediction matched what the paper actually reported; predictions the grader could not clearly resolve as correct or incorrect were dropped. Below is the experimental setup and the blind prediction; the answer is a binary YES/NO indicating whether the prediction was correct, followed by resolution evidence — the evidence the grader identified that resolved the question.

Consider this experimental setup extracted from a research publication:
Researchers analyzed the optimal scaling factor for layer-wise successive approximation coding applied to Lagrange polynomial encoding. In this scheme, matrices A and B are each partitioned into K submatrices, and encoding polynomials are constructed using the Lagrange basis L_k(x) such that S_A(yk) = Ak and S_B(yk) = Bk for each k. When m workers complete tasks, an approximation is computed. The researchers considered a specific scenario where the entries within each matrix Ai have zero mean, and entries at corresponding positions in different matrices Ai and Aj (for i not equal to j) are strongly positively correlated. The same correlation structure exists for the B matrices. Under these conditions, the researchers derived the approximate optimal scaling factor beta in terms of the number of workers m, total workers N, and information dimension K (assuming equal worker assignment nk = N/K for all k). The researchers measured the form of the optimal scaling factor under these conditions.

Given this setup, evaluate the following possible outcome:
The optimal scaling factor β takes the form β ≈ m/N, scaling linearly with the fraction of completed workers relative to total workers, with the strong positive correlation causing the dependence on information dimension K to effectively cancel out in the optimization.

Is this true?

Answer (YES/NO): NO